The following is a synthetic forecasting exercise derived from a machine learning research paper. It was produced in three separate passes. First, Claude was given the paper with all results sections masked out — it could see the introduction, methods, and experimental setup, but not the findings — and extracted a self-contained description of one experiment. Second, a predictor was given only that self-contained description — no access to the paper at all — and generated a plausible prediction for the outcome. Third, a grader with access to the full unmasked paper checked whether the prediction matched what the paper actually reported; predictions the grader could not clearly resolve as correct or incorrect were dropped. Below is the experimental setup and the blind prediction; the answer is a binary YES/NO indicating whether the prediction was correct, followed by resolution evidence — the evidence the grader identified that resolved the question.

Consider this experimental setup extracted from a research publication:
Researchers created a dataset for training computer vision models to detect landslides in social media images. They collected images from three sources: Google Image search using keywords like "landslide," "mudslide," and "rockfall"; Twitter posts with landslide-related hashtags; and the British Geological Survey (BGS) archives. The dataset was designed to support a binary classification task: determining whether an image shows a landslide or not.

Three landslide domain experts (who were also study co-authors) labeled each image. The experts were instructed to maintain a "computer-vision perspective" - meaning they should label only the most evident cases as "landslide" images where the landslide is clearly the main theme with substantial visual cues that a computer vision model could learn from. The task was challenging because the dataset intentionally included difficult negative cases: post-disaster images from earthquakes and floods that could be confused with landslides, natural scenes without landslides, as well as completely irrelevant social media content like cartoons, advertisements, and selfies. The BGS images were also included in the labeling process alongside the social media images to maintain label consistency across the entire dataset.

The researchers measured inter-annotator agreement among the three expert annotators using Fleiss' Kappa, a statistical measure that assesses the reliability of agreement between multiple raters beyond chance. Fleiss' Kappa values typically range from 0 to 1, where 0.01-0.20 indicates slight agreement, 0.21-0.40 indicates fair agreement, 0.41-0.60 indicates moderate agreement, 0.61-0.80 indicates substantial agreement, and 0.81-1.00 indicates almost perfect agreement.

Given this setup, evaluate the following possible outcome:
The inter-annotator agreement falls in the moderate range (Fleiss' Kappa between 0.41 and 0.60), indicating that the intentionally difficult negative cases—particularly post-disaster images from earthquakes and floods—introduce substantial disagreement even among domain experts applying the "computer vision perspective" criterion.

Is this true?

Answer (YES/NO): YES